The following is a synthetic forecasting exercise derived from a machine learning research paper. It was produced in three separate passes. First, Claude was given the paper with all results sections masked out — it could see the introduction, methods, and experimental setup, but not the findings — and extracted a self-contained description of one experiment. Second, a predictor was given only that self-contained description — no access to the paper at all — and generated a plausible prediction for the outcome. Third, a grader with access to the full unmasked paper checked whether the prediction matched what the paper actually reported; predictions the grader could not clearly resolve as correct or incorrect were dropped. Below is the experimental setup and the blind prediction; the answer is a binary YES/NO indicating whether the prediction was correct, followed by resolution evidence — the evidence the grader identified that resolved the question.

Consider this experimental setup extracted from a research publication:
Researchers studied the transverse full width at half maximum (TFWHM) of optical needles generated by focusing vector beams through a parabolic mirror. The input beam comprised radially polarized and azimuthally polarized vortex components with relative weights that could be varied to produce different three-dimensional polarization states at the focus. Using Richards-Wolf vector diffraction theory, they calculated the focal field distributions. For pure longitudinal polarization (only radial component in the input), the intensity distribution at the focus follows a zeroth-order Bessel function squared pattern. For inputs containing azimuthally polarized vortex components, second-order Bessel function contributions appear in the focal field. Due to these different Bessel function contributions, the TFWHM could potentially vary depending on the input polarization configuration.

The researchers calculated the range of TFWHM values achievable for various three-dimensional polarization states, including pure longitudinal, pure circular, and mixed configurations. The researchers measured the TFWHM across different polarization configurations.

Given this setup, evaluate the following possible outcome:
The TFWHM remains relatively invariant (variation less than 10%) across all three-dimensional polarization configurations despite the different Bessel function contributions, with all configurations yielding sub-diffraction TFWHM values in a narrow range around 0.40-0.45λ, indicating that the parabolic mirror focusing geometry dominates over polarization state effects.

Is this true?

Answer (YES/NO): NO